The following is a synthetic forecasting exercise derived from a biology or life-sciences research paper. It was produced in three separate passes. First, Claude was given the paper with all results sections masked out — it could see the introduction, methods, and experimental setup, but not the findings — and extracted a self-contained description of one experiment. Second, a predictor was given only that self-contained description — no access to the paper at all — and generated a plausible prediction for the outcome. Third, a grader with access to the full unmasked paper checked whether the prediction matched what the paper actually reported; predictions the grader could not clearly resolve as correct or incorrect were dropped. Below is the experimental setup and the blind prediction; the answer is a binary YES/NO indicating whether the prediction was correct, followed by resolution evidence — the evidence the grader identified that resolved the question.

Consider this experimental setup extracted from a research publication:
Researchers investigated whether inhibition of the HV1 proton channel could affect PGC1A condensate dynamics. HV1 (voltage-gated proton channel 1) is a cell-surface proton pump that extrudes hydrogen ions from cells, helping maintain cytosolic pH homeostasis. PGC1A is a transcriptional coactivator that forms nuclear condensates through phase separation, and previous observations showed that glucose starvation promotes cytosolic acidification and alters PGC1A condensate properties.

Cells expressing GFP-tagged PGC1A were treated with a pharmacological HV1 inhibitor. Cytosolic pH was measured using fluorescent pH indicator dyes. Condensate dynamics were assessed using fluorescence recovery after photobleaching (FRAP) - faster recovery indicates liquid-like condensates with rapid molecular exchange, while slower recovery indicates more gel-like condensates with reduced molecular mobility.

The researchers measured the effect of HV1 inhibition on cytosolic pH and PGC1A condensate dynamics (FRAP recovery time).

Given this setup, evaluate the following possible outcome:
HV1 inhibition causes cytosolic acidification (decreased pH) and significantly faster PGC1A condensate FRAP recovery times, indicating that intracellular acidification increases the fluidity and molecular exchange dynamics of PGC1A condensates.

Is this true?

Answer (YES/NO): NO